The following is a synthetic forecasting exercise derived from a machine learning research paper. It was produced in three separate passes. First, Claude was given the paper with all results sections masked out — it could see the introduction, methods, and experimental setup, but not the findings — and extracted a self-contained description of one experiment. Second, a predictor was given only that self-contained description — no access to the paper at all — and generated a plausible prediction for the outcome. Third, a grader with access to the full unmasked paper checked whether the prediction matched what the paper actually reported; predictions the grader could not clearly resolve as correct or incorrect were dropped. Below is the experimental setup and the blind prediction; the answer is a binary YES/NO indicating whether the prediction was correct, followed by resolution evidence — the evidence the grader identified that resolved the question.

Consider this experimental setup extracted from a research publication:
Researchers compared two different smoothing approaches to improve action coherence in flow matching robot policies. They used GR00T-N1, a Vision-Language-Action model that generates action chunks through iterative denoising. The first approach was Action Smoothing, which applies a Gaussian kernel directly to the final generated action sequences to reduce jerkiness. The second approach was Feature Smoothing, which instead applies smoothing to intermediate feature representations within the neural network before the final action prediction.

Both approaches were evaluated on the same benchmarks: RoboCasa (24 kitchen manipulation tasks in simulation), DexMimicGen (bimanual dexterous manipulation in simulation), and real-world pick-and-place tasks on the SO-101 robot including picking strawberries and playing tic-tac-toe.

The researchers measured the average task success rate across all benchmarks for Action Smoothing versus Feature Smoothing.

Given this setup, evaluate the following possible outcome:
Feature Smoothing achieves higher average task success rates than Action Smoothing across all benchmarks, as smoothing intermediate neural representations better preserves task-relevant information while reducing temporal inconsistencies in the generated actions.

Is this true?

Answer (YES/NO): YES